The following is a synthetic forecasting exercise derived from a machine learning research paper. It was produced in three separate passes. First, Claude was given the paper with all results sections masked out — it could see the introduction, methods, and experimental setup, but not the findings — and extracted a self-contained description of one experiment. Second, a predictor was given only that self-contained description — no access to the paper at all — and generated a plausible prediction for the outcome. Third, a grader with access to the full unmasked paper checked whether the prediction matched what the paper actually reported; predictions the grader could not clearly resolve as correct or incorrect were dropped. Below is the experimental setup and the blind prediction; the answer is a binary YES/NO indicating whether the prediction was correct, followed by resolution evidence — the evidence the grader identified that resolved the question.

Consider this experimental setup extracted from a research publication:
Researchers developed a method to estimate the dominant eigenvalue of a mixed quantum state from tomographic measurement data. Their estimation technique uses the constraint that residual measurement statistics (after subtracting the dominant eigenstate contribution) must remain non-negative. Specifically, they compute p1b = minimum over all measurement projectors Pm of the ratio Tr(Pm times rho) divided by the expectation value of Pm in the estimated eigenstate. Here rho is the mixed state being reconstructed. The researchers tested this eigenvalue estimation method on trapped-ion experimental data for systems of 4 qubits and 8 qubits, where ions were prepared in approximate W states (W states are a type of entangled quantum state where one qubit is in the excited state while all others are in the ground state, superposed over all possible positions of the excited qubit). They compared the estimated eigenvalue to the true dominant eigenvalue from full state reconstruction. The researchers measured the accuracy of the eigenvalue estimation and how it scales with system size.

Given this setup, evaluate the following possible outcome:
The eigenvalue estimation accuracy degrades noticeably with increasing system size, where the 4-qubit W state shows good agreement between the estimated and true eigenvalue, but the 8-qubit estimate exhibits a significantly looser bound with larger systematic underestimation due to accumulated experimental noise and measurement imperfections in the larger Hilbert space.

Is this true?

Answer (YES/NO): YES